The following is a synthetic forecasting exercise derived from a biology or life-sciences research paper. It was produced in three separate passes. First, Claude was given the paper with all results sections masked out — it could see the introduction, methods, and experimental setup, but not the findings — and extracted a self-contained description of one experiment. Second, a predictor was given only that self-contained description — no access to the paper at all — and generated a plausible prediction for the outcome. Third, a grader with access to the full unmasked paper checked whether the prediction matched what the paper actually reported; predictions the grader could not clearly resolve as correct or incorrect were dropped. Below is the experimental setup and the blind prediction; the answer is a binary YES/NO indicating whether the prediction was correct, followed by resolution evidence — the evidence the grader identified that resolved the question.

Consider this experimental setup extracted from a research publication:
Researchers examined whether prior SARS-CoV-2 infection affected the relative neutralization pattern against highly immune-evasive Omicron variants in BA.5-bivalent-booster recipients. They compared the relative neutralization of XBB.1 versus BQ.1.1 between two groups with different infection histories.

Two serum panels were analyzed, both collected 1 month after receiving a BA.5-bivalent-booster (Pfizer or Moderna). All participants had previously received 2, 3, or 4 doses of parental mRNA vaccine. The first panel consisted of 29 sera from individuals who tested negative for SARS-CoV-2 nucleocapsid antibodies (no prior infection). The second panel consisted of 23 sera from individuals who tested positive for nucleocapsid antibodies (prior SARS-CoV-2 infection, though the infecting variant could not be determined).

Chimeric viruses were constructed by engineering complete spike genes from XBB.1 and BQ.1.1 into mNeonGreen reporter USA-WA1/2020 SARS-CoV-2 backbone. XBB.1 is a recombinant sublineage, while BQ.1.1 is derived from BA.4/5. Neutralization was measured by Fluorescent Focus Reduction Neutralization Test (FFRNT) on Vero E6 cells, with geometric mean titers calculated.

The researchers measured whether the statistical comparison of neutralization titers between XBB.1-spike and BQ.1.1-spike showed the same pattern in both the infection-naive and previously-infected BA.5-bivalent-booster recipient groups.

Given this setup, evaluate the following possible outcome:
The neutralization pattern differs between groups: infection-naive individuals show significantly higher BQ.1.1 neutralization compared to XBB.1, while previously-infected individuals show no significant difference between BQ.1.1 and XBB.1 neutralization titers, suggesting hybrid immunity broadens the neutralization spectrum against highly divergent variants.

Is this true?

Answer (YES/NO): NO